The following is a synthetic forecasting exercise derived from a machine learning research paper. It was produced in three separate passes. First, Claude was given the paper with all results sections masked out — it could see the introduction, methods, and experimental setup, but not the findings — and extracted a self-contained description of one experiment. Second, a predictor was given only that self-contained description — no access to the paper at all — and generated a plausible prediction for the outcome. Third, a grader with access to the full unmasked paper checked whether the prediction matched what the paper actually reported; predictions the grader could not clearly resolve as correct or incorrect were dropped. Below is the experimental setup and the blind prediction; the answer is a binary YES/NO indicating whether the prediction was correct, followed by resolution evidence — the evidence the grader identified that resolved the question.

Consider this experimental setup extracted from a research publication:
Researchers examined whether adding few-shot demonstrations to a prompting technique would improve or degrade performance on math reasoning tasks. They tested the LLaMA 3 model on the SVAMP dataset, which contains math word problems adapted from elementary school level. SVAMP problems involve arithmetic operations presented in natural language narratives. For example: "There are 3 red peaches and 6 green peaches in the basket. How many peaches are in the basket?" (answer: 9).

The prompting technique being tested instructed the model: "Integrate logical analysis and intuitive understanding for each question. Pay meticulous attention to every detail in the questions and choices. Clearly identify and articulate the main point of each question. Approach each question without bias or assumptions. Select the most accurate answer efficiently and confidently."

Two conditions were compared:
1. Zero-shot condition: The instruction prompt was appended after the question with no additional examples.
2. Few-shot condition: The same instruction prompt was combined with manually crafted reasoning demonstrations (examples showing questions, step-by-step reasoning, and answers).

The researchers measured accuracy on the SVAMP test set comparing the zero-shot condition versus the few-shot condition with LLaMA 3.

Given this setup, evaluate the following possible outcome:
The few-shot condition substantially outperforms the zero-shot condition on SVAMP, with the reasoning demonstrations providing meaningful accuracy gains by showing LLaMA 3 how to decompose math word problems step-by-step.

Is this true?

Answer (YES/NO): NO